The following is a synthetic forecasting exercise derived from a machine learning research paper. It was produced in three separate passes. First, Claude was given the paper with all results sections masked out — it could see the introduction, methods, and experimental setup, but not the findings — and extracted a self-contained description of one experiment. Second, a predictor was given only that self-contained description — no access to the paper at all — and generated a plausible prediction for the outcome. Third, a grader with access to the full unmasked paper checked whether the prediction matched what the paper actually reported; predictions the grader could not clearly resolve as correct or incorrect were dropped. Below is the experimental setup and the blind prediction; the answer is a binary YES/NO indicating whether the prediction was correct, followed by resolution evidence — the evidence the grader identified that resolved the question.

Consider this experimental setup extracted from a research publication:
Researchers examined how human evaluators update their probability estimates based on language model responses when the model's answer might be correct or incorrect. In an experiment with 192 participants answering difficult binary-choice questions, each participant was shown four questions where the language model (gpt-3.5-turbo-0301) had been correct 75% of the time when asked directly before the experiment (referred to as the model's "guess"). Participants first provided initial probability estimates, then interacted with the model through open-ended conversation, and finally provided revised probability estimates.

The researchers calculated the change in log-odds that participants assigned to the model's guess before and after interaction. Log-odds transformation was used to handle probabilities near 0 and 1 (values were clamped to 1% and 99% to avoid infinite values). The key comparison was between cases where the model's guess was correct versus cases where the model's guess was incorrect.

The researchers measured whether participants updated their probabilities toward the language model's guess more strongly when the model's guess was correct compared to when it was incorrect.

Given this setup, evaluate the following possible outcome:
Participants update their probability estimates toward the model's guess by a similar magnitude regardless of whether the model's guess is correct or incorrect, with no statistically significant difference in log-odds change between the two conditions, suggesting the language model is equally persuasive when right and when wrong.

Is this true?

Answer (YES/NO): NO